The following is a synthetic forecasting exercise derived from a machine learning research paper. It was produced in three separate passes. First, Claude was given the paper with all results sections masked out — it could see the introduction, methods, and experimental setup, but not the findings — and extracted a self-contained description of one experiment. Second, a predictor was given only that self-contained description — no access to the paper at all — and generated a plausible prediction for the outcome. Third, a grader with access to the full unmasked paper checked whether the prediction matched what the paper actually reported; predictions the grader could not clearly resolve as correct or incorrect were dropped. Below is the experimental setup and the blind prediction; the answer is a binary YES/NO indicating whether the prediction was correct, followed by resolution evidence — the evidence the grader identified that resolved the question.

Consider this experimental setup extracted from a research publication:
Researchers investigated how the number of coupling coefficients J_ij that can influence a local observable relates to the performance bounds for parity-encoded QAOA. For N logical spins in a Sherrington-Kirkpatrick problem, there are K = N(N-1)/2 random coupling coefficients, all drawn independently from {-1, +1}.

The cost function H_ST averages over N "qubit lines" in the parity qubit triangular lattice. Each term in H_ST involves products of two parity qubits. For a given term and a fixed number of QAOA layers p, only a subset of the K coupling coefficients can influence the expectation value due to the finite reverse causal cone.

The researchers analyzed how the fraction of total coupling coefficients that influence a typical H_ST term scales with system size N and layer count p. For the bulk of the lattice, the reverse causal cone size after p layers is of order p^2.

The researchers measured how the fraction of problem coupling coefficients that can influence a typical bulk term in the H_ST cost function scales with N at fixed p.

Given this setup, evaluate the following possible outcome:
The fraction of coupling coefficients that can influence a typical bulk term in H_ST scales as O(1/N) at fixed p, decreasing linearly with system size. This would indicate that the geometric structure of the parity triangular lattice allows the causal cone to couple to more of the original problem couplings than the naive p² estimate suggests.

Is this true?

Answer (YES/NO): NO